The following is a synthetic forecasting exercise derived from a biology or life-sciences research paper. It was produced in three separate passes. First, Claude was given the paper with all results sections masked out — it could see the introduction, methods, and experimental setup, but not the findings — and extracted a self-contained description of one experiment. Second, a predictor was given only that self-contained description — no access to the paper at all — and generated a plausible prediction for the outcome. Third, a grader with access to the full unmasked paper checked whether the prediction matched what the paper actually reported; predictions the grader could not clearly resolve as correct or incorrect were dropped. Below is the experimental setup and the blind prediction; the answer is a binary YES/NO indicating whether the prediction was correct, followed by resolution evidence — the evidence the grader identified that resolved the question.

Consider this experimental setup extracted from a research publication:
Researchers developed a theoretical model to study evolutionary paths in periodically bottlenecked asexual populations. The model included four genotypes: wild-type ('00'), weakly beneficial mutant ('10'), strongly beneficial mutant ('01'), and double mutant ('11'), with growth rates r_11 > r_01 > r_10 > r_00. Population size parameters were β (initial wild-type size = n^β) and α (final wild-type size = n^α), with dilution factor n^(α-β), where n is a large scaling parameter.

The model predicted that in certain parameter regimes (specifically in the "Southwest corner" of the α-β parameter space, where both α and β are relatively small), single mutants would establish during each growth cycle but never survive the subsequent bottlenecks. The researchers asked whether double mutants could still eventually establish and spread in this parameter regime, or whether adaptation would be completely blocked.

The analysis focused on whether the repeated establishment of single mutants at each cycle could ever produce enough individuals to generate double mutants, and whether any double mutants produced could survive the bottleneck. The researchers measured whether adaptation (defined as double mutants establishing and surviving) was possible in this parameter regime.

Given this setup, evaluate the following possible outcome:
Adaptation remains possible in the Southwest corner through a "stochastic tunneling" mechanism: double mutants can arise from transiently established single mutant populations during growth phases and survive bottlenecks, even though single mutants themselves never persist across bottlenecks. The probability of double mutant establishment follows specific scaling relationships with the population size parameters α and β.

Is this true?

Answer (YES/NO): NO